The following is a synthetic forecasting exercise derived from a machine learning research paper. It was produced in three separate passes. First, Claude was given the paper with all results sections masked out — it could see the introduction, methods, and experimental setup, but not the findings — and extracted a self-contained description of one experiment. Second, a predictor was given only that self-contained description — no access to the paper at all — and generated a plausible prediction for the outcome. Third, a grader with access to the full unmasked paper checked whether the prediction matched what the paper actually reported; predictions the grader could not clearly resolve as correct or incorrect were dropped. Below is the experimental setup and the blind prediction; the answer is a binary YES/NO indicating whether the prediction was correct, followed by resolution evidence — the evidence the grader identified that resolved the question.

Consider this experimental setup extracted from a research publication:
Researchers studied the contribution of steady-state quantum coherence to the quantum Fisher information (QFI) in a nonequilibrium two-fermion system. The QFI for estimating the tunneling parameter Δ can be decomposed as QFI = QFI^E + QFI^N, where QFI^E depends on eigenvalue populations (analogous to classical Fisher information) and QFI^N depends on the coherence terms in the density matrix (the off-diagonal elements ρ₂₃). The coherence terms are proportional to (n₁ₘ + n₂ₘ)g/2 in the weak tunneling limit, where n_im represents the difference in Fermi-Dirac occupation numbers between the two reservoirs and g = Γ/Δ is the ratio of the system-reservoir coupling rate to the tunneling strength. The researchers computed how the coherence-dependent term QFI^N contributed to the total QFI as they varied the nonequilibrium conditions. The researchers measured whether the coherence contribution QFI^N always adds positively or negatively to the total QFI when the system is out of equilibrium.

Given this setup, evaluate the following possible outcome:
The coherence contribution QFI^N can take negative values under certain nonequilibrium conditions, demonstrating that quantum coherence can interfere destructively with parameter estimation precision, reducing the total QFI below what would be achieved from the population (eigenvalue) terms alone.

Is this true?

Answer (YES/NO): NO